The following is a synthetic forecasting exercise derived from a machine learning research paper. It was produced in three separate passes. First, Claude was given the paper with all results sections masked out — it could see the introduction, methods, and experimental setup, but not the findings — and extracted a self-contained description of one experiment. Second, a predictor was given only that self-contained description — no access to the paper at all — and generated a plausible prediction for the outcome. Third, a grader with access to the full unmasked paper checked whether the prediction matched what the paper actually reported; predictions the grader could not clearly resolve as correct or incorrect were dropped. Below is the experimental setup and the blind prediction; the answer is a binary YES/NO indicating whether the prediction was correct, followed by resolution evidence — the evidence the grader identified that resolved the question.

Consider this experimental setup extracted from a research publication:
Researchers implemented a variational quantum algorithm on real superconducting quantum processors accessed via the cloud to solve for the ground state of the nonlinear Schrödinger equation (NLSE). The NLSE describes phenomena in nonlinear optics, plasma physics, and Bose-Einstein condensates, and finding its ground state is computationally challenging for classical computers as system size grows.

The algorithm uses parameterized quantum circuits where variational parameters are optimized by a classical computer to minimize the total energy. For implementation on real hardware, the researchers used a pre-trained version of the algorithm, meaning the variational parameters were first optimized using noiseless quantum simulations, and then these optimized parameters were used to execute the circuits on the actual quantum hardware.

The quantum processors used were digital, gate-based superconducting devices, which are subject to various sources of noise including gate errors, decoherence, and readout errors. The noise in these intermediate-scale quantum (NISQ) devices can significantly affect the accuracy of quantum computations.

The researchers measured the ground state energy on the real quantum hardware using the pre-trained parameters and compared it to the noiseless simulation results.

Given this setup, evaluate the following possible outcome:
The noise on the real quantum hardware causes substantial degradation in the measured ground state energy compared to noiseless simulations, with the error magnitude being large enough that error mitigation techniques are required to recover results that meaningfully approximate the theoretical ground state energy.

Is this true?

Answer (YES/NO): NO